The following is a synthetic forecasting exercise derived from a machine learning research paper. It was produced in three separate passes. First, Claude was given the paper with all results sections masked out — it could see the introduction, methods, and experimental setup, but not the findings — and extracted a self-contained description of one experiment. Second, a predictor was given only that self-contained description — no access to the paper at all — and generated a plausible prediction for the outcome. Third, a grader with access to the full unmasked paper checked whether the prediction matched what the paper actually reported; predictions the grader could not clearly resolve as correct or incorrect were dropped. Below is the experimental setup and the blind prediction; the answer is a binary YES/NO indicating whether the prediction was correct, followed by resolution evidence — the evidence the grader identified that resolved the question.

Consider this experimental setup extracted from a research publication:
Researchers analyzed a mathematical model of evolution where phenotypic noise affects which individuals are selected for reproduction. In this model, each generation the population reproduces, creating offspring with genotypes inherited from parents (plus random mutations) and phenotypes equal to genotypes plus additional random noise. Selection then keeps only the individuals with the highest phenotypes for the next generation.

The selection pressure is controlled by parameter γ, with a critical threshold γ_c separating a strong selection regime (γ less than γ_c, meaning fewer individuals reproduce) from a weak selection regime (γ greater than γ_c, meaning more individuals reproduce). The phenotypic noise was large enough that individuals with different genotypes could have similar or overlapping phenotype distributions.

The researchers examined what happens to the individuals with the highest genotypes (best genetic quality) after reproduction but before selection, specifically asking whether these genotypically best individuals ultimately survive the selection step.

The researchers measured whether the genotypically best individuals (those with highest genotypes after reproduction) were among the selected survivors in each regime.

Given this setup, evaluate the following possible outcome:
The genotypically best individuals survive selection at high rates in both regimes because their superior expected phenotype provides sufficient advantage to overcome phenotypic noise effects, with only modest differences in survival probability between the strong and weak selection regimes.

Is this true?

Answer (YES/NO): NO